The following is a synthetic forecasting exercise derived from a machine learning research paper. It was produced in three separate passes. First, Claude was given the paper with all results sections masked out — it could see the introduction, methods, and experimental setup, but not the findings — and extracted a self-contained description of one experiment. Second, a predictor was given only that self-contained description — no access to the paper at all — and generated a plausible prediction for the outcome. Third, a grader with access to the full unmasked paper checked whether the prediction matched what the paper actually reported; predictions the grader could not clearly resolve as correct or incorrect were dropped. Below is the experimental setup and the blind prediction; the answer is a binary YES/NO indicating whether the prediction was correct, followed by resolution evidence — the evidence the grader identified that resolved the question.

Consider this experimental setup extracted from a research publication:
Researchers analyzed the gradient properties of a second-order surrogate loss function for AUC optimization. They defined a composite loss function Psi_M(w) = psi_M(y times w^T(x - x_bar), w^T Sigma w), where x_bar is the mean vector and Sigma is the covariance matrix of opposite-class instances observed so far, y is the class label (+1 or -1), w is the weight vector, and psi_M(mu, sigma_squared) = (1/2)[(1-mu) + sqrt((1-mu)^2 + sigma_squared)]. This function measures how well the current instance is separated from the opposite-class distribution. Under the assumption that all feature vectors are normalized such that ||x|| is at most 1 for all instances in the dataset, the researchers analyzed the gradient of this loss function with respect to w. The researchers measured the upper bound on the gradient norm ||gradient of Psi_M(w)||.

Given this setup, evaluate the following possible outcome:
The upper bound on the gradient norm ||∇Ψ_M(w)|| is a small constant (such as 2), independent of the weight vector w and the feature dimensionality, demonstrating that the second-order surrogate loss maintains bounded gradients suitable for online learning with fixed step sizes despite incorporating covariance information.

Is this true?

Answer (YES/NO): YES